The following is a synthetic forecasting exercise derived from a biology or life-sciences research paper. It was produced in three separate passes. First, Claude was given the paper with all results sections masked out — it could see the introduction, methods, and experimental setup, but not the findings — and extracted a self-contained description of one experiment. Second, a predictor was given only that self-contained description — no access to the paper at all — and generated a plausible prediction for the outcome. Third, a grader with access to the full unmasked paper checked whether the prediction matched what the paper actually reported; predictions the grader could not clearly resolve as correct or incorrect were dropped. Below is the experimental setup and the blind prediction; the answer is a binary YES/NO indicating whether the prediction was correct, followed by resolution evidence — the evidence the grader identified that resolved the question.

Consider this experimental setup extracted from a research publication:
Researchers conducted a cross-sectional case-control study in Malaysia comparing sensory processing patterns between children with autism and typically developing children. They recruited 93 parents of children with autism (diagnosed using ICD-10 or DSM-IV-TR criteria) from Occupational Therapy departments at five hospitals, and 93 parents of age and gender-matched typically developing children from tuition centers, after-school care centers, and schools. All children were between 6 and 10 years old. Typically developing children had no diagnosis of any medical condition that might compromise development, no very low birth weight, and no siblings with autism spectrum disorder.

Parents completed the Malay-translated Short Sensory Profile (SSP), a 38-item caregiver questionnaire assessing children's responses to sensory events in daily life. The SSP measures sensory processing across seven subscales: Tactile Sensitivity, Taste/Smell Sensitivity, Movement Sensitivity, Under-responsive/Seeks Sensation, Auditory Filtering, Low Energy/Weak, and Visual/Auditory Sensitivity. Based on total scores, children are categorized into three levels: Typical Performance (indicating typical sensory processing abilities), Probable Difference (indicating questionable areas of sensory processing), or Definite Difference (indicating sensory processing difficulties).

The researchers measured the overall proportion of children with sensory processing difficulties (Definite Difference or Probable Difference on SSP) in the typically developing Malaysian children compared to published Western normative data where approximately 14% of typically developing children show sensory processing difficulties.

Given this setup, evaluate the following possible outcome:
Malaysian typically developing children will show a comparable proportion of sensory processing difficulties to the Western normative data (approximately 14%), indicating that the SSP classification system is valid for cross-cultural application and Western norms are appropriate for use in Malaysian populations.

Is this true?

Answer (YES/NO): NO